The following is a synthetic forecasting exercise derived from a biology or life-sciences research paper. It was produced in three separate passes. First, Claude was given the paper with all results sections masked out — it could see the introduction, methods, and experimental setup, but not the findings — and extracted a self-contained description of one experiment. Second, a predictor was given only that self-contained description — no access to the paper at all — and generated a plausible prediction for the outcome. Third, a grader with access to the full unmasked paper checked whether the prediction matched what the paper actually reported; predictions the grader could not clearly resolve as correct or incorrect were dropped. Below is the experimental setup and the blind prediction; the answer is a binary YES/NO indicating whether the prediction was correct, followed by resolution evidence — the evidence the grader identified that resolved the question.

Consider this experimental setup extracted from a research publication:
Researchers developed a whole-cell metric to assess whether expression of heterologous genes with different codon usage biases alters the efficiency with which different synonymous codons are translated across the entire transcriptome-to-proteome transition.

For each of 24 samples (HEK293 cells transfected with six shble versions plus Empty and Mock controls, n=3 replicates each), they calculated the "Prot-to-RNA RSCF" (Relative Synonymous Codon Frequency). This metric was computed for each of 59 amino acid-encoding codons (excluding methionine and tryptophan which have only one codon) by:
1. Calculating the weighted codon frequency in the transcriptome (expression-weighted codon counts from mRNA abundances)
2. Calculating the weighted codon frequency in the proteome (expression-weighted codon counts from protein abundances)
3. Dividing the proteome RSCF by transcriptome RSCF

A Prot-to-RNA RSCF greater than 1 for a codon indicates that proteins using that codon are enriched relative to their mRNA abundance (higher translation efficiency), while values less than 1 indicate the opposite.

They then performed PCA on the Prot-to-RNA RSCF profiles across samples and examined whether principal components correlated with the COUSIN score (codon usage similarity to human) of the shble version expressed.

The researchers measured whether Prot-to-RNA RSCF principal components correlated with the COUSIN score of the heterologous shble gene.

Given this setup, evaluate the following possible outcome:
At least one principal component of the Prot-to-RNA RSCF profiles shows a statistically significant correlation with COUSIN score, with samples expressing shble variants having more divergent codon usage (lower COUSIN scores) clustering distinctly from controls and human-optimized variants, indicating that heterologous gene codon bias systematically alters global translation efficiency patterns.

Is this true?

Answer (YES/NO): NO